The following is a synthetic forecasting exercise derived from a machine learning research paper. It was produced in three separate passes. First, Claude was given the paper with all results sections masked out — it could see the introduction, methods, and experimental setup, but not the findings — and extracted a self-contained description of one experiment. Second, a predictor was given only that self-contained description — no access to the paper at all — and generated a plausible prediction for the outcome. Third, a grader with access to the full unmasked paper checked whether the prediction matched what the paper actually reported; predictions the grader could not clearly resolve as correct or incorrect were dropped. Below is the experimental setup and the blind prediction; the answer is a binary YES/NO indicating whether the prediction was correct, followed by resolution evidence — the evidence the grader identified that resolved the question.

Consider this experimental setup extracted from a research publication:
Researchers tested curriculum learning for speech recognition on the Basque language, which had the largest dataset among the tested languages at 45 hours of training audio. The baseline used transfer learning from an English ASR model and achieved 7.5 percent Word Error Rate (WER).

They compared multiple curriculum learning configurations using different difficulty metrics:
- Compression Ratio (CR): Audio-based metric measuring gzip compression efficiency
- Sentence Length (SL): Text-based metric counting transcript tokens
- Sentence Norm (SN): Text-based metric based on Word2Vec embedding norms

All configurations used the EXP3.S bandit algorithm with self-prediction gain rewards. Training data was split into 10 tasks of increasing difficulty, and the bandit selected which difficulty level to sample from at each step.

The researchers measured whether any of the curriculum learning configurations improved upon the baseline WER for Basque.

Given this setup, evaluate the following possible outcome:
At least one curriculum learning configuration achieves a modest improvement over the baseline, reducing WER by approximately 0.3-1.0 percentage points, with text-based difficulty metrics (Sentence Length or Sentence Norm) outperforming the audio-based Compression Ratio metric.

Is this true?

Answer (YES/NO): NO